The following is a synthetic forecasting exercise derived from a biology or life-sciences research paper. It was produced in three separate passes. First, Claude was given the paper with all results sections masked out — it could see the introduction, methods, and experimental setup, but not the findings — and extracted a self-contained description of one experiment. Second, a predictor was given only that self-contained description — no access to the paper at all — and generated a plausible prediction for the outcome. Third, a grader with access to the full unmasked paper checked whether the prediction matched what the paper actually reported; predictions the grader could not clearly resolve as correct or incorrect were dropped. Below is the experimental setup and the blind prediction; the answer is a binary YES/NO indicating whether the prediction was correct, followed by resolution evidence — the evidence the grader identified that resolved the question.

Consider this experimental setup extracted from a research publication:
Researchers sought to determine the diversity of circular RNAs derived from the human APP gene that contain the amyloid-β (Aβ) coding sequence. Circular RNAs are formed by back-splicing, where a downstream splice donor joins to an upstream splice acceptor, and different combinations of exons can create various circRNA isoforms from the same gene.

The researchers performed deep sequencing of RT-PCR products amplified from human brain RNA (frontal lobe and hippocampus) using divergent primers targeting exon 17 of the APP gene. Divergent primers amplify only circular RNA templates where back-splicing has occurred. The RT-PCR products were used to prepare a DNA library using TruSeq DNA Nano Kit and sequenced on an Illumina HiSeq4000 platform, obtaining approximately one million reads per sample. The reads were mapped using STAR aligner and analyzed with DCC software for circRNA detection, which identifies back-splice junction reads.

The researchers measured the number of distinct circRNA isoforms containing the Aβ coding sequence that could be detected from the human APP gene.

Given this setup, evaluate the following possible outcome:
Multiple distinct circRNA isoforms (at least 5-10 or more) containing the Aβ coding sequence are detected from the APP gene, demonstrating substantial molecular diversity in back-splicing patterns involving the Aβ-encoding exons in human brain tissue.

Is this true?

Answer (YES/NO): YES